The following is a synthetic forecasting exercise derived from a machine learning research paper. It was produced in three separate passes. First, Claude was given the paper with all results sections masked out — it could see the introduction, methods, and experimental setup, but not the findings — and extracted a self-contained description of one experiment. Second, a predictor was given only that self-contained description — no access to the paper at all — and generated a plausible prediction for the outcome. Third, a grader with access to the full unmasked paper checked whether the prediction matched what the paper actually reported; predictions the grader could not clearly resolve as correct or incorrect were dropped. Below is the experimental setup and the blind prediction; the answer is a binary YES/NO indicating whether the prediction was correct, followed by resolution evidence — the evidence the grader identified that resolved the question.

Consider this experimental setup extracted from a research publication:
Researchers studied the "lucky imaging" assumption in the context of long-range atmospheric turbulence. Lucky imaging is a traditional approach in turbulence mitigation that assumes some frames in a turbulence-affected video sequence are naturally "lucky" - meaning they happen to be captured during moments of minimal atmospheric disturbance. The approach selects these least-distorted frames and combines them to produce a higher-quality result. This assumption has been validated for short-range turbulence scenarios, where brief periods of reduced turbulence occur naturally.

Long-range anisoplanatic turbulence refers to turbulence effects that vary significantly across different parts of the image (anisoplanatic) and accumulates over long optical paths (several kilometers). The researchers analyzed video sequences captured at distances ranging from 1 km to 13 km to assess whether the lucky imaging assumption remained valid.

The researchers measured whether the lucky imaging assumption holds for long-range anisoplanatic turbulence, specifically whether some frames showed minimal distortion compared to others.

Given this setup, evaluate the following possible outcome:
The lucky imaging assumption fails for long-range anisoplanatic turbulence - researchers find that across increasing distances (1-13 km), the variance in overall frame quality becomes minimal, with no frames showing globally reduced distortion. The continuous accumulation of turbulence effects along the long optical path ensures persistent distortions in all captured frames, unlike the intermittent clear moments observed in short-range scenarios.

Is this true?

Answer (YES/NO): NO